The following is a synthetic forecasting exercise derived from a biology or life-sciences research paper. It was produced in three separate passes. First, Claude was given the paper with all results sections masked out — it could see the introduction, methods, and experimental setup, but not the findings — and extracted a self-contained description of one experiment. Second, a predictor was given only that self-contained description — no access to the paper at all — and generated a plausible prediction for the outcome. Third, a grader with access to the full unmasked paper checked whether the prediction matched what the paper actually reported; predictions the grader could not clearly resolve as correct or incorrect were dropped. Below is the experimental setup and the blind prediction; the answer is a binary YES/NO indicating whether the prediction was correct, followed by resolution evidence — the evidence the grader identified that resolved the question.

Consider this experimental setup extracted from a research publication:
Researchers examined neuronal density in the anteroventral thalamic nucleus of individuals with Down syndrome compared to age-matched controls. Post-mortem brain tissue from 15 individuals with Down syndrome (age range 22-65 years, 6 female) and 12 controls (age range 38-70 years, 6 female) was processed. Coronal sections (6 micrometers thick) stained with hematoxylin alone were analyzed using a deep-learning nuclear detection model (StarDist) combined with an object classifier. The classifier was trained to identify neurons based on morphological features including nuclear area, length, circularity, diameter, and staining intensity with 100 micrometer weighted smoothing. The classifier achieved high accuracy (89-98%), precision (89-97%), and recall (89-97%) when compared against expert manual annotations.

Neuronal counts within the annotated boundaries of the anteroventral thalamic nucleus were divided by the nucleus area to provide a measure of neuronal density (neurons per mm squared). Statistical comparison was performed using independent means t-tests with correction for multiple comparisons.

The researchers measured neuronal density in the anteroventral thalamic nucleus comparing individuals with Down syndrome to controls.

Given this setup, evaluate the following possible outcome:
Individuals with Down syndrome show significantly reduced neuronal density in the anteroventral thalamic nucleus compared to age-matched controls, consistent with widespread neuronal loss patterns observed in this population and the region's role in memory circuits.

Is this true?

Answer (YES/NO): NO